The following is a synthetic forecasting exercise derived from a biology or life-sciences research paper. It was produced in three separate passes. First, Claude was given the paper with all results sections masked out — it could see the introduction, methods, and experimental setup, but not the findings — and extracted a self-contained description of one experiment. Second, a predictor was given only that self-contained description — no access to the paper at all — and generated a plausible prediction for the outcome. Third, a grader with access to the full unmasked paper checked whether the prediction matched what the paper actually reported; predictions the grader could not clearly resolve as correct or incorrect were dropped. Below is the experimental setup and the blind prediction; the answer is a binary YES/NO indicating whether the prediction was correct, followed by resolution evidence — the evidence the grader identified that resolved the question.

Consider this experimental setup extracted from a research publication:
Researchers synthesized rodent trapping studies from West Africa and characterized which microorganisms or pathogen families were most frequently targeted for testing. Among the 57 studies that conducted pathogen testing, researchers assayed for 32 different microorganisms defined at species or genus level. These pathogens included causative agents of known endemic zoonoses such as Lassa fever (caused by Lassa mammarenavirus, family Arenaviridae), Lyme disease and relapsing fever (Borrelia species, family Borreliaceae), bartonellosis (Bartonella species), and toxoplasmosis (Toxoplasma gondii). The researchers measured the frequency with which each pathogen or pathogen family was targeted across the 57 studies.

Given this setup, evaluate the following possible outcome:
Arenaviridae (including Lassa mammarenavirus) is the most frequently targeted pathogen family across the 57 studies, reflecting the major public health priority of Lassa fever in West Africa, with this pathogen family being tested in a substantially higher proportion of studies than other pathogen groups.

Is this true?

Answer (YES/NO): YES